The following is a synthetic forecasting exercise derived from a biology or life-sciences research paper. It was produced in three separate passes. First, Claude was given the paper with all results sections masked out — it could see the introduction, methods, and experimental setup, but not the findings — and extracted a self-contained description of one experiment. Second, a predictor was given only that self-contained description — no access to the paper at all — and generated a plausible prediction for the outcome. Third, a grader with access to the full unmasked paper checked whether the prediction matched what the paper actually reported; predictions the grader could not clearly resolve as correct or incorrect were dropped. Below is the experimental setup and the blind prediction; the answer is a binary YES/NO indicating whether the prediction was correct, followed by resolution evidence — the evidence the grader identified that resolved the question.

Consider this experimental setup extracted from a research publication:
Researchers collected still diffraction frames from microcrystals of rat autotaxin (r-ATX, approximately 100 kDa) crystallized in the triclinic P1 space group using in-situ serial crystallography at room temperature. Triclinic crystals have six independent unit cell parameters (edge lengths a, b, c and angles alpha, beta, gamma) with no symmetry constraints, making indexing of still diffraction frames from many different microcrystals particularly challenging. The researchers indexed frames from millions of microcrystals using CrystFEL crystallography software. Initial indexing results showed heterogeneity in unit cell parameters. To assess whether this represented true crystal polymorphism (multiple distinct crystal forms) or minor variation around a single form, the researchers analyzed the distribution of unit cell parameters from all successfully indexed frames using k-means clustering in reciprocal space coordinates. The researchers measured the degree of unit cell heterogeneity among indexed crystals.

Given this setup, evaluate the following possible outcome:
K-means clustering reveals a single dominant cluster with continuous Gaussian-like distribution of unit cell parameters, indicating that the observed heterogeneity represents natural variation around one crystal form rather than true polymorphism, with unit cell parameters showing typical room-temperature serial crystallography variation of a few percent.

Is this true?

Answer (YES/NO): NO